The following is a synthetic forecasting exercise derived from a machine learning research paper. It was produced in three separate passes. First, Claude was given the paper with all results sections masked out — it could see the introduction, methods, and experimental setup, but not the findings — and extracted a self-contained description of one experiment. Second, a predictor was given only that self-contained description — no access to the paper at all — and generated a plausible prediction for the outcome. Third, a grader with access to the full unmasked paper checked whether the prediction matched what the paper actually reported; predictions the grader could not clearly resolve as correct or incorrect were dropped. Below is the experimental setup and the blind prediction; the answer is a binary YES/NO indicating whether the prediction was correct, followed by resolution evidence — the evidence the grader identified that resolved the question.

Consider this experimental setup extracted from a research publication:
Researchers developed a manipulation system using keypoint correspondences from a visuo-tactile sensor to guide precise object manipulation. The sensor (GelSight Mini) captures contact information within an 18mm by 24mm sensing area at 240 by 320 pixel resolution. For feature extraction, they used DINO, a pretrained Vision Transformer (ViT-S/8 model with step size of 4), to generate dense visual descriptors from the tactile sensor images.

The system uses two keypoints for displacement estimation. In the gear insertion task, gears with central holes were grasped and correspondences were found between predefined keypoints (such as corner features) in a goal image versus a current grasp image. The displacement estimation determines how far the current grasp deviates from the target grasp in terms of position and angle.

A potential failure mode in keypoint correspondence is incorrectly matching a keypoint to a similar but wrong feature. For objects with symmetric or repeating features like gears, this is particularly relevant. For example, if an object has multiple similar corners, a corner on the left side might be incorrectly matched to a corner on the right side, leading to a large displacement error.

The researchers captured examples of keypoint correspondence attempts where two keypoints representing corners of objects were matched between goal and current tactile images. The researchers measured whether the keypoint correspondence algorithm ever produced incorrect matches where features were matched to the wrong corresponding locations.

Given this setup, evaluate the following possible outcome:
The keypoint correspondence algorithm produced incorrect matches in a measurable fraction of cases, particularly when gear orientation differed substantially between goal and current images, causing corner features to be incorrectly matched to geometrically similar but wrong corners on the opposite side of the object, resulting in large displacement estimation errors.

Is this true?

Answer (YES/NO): NO